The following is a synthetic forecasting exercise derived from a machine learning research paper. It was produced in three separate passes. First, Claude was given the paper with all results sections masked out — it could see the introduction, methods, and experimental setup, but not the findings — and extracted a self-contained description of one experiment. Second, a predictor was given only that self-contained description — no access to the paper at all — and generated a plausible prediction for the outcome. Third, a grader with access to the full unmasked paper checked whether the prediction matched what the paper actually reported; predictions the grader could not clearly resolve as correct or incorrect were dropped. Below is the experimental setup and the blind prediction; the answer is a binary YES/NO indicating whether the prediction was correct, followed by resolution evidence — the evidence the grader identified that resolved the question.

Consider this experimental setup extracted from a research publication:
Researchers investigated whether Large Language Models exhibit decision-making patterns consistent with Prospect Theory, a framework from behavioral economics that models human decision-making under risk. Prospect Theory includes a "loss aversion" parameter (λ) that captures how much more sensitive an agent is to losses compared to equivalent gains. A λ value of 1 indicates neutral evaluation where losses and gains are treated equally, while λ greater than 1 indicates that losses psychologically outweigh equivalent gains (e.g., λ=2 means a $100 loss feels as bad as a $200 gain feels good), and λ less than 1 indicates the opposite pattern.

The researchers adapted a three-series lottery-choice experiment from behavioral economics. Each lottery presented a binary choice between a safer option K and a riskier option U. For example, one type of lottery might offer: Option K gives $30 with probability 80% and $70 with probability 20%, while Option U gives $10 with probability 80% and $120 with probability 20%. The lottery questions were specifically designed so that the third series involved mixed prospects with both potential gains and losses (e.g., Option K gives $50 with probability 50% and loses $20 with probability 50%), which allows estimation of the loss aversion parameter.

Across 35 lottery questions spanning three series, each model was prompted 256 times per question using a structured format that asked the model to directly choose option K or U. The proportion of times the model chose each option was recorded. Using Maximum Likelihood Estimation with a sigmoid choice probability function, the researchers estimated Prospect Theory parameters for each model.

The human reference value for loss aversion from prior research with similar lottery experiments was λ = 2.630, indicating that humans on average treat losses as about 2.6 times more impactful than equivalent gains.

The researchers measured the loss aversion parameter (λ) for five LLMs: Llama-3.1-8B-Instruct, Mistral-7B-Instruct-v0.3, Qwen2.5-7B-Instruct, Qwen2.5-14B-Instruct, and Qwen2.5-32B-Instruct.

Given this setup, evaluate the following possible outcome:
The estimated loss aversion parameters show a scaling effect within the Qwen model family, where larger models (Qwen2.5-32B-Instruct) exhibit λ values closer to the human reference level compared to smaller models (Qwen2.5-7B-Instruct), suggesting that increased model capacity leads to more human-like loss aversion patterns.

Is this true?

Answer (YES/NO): NO